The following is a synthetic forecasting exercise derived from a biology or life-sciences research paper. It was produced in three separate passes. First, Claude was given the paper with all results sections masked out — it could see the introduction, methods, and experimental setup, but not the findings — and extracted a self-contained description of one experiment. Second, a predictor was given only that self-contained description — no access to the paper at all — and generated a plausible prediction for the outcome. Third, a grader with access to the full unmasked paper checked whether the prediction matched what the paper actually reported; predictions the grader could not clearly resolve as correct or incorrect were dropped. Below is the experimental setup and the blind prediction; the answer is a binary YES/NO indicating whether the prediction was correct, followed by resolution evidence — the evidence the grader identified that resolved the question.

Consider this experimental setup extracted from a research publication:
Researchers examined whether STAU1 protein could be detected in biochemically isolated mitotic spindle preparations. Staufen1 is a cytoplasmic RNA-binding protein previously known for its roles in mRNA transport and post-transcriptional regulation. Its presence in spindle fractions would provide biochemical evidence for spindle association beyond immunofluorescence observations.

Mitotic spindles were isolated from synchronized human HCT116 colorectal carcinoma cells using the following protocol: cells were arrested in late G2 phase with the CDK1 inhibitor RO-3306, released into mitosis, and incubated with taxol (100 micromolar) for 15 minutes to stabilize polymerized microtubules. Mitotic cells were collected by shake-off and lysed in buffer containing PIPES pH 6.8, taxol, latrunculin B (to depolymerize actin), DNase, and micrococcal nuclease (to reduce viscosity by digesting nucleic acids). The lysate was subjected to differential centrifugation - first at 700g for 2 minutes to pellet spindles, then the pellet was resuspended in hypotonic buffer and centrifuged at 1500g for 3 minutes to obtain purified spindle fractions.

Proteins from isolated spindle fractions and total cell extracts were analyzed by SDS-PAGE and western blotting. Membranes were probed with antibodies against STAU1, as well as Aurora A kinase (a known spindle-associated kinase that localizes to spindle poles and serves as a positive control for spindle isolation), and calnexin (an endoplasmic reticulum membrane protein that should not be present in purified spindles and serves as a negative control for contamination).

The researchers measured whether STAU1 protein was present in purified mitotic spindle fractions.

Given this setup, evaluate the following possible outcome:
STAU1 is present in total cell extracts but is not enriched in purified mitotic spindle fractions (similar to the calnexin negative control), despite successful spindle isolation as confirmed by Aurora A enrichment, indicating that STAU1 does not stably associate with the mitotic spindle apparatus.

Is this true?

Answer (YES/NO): NO